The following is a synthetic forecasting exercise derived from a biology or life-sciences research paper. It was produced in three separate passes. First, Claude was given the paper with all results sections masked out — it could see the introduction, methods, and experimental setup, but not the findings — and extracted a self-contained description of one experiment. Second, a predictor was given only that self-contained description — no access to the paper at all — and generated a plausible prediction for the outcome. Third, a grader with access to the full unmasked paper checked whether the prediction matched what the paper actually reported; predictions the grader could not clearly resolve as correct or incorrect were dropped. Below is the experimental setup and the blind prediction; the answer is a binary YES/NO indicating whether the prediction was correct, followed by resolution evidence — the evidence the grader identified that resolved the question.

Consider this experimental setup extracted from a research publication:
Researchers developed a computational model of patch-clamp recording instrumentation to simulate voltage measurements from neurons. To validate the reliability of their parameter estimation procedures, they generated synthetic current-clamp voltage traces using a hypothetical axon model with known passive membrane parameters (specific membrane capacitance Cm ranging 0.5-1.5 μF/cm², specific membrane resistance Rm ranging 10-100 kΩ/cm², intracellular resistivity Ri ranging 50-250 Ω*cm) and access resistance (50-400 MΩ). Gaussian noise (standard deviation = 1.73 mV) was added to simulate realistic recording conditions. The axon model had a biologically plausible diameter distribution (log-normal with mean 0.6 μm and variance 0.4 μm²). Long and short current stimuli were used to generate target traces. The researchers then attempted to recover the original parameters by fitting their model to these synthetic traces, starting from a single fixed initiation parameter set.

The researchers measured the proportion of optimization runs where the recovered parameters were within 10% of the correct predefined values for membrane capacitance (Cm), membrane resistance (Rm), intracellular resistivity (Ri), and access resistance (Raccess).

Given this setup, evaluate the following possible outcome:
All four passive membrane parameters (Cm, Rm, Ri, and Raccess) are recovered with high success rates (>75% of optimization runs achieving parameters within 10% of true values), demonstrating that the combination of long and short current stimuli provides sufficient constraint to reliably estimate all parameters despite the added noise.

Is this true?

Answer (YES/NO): YES